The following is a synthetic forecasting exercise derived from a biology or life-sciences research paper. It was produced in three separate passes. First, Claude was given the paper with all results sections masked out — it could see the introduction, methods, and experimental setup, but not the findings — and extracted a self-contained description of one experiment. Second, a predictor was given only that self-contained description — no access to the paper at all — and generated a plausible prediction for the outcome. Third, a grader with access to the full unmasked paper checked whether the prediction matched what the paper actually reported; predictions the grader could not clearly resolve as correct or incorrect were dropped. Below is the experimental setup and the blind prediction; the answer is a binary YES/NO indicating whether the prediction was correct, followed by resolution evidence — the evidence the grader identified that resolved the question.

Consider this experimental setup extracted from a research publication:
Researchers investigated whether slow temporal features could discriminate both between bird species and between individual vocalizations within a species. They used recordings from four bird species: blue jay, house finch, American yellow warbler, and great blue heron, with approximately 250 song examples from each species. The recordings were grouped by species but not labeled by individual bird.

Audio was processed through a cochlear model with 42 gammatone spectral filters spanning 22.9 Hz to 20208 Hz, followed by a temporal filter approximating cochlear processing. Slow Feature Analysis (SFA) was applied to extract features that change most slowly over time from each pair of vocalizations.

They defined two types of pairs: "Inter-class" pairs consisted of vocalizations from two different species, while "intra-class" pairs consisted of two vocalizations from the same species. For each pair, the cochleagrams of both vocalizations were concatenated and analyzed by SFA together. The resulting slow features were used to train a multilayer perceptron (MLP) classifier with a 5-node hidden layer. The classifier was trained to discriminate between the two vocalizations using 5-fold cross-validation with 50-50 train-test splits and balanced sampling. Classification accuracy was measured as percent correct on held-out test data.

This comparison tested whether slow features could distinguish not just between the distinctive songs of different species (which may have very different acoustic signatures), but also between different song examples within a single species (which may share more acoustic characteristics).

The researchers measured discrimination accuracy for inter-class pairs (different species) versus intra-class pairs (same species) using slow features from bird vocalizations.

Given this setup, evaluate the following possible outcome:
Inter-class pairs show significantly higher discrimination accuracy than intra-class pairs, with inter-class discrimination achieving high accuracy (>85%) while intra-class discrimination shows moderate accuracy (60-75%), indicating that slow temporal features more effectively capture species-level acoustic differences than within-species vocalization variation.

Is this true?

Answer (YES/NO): NO